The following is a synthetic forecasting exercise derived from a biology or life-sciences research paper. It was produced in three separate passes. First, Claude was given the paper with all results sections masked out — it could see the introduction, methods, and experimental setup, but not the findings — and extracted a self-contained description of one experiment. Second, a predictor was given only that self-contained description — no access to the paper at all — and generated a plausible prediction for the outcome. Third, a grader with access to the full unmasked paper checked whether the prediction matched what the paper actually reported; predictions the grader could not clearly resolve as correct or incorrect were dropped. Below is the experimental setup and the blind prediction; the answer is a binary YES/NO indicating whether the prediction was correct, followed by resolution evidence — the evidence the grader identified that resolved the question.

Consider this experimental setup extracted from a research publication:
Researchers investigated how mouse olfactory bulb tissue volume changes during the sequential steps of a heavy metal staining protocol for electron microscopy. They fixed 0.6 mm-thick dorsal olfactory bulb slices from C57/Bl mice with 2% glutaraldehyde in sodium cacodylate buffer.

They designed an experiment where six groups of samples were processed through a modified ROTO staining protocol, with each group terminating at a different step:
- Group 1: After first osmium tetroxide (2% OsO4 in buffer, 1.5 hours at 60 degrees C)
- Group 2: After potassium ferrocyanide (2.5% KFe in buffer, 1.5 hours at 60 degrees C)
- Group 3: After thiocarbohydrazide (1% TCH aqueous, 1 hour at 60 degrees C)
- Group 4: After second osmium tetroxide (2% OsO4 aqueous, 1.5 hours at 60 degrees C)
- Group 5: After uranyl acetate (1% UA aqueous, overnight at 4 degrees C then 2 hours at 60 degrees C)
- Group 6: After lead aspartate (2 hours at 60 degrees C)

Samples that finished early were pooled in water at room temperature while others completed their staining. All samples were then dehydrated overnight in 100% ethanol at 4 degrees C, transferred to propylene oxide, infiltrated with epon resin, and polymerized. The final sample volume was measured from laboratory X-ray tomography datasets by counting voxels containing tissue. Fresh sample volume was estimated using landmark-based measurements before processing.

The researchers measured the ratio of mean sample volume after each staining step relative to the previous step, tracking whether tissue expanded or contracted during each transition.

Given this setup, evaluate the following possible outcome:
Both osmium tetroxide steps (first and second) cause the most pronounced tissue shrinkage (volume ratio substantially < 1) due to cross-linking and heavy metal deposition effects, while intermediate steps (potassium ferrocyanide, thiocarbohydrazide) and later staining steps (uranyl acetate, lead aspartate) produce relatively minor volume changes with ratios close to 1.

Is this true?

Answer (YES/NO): NO